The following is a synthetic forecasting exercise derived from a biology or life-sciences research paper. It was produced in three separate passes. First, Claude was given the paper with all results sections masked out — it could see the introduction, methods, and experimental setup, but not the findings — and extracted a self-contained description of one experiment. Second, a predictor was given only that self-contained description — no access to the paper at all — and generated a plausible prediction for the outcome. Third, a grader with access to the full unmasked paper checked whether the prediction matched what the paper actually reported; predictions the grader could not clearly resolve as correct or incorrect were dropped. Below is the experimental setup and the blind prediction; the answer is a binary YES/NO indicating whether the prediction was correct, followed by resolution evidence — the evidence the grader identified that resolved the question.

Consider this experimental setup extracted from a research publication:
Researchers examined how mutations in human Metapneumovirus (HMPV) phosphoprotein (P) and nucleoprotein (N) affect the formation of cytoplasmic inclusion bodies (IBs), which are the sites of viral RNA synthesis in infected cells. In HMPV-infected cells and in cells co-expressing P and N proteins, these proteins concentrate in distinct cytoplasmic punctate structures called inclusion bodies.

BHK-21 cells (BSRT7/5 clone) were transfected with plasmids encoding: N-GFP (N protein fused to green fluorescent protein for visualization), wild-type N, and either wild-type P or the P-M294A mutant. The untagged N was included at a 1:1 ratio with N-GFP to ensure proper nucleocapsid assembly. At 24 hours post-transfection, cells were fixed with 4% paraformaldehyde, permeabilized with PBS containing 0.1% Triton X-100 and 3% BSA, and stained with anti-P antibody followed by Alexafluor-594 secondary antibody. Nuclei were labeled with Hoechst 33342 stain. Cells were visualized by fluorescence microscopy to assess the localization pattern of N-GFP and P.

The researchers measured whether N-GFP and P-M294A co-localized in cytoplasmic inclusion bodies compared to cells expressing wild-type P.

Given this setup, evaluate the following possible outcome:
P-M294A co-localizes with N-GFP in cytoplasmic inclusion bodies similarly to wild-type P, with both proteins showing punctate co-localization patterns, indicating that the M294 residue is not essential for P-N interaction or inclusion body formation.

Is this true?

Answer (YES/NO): NO